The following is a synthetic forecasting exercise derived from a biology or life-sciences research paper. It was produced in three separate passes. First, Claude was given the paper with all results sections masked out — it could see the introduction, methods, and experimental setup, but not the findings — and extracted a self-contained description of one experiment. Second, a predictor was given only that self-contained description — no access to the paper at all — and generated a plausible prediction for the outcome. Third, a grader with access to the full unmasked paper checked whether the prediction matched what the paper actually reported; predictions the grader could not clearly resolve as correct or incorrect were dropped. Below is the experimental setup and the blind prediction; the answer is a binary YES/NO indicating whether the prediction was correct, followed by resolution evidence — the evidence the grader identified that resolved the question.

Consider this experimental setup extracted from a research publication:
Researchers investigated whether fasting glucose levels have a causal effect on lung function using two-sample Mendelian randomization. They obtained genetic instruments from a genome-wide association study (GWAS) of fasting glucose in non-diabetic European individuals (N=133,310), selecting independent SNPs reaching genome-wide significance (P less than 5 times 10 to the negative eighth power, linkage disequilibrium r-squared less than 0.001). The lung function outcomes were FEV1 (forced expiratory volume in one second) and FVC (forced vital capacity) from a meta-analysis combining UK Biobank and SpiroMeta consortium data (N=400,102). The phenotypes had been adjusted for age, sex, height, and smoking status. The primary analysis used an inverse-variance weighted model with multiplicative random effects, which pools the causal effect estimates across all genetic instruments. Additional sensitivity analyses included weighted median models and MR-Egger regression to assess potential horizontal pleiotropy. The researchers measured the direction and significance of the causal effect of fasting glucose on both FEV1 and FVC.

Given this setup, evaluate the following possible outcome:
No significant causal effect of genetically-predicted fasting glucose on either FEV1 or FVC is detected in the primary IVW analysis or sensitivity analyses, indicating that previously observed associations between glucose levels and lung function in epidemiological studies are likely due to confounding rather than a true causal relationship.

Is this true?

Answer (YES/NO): NO